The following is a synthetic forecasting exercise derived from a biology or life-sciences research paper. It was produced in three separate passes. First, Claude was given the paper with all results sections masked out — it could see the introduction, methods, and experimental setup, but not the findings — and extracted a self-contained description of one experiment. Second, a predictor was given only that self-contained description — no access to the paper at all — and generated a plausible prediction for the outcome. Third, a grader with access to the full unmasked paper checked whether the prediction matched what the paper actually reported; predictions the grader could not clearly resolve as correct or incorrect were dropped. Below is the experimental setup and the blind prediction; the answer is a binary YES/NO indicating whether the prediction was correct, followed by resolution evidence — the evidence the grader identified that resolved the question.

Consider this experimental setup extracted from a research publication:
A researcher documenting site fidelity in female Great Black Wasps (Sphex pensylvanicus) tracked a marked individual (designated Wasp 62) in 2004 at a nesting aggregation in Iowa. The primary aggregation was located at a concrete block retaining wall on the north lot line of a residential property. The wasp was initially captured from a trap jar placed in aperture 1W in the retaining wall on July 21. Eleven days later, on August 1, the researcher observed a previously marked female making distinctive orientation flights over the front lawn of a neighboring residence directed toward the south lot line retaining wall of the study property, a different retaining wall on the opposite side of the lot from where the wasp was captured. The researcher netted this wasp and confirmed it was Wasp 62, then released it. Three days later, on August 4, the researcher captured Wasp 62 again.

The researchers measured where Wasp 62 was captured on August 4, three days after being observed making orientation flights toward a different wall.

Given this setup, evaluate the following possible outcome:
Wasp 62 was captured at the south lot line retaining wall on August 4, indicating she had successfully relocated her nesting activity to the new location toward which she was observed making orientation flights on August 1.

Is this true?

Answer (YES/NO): NO